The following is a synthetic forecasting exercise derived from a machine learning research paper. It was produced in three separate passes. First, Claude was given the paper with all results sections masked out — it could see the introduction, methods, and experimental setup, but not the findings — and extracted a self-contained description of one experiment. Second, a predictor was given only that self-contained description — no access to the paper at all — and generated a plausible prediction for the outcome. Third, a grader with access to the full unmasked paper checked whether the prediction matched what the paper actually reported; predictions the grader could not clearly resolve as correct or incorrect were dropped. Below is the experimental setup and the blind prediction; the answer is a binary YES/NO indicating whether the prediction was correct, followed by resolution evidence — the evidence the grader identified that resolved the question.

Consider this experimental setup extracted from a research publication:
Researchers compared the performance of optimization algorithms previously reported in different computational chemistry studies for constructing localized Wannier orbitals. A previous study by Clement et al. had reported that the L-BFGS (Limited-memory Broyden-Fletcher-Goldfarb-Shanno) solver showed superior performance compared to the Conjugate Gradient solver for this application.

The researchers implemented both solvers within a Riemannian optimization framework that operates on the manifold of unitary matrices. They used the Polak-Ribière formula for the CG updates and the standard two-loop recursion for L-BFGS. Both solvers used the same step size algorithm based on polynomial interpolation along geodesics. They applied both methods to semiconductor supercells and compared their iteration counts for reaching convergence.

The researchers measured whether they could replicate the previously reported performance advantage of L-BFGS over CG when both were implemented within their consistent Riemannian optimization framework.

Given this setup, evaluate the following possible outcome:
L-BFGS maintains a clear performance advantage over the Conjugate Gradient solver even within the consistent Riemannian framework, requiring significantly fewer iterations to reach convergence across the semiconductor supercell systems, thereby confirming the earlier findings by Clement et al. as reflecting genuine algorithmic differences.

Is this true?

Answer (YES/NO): NO